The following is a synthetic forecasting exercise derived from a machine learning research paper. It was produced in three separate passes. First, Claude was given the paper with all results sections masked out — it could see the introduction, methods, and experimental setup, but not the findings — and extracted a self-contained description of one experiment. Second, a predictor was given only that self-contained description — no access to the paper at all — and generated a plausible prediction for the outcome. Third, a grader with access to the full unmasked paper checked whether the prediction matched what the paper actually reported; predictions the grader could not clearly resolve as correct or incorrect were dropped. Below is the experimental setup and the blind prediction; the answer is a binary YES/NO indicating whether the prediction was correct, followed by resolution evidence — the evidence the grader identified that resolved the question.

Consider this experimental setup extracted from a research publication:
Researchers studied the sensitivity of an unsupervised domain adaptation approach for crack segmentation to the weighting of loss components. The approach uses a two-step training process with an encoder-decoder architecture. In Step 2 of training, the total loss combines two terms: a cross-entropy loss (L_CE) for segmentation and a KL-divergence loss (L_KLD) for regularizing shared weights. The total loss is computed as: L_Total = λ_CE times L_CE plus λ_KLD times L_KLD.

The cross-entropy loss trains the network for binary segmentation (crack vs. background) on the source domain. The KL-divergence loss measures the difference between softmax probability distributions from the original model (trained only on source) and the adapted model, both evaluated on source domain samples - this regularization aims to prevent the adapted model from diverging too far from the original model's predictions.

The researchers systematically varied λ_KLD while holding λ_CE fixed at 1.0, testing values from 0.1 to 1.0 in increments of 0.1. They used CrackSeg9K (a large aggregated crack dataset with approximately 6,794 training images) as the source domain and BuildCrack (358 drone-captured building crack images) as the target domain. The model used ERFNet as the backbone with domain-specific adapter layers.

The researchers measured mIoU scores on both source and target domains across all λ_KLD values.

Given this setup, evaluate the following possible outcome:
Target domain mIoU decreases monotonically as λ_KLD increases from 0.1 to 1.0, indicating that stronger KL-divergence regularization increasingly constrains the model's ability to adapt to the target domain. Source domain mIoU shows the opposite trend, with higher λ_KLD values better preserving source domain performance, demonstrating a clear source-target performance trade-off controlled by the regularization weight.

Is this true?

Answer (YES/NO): NO